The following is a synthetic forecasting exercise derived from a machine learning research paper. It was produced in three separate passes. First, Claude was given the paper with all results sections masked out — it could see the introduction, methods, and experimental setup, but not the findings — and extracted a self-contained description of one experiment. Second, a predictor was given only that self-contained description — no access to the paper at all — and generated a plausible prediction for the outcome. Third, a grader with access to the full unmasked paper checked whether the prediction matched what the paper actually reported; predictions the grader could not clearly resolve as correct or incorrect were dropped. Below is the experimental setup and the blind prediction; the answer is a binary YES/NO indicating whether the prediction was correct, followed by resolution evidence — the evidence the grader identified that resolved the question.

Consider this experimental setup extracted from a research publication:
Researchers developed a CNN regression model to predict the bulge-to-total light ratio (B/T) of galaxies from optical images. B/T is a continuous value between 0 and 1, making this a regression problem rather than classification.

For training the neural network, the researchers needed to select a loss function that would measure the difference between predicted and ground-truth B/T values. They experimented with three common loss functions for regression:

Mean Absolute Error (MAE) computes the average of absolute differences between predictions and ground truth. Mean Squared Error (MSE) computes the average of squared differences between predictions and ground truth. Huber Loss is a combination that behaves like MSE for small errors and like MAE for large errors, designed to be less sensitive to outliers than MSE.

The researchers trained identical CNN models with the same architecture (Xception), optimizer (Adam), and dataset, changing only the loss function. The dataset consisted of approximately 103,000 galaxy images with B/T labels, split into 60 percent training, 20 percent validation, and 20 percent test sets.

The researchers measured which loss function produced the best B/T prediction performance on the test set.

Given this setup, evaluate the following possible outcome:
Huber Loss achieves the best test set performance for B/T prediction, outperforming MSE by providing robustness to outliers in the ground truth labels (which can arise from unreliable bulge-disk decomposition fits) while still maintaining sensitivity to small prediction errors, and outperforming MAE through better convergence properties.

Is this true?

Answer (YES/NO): NO